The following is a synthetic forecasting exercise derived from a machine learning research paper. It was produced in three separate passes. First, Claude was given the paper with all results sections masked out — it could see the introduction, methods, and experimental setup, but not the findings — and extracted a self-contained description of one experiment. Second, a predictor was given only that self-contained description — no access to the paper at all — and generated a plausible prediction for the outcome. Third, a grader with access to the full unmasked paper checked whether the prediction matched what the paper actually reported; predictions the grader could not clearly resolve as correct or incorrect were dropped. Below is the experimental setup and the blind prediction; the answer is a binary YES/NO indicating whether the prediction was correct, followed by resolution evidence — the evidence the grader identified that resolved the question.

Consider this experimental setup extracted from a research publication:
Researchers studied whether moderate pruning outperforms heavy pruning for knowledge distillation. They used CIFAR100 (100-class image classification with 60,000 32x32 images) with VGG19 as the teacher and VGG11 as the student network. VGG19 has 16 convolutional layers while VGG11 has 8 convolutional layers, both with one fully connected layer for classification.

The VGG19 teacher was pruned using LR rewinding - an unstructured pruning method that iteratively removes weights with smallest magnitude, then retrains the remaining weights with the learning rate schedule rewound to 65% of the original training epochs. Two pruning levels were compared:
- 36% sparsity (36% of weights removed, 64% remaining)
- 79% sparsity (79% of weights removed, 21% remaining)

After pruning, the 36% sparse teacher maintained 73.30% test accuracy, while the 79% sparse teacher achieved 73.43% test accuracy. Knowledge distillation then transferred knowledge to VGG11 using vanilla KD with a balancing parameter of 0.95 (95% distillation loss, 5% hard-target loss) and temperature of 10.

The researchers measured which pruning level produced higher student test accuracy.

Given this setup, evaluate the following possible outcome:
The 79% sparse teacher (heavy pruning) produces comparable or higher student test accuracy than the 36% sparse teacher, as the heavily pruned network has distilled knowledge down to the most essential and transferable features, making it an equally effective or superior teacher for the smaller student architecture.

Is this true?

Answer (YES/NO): YES